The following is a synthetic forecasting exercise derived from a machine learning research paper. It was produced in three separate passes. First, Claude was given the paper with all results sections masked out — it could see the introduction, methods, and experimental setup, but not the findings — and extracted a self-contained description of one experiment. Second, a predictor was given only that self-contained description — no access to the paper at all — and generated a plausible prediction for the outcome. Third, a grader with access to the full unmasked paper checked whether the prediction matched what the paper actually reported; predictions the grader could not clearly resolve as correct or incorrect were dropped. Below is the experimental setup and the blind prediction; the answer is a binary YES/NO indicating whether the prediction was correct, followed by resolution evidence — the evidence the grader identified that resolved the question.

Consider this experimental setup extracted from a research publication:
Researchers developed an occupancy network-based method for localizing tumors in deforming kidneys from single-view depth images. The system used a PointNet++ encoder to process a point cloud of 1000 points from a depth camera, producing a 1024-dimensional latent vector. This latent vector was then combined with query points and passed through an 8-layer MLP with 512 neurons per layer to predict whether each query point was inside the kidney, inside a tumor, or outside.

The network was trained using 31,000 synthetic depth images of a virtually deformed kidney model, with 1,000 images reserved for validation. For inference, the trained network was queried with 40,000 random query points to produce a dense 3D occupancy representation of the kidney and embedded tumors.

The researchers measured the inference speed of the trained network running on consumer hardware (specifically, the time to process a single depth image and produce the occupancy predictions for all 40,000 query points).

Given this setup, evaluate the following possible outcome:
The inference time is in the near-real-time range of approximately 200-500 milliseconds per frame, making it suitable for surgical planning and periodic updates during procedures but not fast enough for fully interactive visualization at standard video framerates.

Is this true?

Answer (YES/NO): NO